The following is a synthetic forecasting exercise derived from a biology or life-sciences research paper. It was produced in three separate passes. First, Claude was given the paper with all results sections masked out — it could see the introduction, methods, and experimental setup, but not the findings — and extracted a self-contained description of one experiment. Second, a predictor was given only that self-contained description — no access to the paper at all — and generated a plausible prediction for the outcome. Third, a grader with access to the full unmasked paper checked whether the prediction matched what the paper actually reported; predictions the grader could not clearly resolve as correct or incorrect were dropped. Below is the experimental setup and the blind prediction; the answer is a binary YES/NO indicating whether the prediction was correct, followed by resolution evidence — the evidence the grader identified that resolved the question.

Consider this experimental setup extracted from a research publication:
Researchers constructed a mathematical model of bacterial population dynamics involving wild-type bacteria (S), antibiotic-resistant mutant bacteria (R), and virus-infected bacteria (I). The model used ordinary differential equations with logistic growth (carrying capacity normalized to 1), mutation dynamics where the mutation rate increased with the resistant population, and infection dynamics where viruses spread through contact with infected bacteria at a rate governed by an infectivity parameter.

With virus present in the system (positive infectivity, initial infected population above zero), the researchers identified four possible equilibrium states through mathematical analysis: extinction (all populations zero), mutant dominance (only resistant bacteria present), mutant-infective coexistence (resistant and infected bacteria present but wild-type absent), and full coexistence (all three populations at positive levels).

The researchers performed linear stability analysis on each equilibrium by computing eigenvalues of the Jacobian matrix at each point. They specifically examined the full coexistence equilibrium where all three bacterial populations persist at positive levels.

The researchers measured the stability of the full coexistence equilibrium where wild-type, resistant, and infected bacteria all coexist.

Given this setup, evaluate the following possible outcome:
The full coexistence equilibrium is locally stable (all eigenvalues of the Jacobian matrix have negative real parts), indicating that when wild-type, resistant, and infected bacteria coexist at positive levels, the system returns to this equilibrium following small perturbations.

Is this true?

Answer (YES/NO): YES